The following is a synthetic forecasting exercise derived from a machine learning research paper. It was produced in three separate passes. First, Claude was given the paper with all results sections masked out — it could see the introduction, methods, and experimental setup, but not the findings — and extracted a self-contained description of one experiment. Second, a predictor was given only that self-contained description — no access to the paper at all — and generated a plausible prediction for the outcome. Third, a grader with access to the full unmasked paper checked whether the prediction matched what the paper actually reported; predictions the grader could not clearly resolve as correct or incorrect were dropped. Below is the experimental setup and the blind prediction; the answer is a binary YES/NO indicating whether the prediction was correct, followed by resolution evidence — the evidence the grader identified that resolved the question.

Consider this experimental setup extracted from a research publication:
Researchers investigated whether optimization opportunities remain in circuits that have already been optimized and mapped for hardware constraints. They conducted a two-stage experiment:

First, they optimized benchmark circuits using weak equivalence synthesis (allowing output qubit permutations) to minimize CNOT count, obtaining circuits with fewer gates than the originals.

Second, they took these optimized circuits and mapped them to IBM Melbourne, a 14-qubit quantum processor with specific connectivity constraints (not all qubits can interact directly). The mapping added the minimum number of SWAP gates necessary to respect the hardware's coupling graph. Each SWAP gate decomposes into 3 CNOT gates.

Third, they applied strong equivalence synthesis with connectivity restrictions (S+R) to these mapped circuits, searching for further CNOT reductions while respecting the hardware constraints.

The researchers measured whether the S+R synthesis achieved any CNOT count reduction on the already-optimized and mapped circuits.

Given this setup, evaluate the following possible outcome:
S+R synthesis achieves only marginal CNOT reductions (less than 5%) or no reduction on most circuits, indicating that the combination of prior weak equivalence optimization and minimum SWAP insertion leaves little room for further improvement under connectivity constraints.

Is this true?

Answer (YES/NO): NO